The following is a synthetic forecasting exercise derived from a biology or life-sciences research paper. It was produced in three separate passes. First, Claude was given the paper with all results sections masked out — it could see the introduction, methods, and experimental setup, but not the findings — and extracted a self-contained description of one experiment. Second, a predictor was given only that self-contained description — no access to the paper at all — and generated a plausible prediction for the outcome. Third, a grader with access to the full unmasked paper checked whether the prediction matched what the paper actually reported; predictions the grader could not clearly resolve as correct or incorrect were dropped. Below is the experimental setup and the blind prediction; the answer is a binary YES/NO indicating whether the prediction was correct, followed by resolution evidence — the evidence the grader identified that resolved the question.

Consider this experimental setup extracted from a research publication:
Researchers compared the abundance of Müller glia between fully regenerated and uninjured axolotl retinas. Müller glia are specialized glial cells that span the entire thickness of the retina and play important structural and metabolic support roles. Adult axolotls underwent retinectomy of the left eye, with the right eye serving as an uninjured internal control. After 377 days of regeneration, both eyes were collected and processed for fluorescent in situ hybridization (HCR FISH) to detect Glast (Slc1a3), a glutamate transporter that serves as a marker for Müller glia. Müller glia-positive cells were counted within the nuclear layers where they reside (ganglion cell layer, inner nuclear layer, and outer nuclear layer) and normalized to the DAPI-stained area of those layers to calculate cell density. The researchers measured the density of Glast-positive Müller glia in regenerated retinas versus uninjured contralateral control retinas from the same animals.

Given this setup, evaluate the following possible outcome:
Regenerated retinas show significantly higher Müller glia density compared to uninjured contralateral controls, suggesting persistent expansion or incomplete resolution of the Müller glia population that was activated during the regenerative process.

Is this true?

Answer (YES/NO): YES